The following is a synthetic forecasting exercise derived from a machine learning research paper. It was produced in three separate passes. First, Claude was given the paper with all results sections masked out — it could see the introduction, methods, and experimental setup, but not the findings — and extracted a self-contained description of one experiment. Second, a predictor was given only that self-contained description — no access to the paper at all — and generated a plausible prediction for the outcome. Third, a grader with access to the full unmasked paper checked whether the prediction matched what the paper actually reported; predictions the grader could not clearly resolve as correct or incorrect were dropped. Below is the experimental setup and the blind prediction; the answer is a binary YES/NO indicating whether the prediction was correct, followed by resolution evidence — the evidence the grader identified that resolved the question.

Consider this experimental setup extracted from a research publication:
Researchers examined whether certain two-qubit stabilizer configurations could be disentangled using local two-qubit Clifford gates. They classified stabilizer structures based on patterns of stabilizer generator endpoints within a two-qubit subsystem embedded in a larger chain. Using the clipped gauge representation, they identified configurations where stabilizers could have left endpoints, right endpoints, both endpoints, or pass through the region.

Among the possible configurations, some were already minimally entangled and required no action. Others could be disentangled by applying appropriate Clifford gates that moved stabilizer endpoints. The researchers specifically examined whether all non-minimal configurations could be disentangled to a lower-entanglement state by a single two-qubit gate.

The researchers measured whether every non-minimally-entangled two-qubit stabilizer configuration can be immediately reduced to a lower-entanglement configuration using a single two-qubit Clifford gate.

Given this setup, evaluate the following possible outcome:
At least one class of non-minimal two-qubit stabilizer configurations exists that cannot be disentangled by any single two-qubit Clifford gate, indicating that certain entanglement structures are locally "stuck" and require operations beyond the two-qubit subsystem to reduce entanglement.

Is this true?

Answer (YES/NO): YES